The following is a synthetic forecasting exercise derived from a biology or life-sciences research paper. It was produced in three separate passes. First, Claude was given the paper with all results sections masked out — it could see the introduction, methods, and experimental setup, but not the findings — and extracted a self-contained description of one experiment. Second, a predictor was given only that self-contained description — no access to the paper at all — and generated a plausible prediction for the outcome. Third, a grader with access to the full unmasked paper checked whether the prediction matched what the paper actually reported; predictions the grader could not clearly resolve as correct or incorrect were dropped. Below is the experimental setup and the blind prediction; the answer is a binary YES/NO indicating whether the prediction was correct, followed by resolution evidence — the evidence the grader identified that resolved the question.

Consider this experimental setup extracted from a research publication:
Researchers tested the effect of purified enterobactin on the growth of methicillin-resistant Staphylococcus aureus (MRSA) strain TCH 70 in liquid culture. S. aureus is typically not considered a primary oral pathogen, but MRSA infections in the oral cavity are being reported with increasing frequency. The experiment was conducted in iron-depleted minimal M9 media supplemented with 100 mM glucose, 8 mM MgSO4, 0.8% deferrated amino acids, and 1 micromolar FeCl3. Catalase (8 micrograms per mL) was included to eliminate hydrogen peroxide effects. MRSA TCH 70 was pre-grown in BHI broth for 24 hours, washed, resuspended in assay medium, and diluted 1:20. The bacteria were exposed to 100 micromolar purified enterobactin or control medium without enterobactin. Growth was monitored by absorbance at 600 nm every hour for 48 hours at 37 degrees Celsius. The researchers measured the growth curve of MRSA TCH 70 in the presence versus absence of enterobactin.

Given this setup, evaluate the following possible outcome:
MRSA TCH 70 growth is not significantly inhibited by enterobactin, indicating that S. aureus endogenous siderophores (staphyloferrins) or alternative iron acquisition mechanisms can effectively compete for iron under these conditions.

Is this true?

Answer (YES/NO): YES